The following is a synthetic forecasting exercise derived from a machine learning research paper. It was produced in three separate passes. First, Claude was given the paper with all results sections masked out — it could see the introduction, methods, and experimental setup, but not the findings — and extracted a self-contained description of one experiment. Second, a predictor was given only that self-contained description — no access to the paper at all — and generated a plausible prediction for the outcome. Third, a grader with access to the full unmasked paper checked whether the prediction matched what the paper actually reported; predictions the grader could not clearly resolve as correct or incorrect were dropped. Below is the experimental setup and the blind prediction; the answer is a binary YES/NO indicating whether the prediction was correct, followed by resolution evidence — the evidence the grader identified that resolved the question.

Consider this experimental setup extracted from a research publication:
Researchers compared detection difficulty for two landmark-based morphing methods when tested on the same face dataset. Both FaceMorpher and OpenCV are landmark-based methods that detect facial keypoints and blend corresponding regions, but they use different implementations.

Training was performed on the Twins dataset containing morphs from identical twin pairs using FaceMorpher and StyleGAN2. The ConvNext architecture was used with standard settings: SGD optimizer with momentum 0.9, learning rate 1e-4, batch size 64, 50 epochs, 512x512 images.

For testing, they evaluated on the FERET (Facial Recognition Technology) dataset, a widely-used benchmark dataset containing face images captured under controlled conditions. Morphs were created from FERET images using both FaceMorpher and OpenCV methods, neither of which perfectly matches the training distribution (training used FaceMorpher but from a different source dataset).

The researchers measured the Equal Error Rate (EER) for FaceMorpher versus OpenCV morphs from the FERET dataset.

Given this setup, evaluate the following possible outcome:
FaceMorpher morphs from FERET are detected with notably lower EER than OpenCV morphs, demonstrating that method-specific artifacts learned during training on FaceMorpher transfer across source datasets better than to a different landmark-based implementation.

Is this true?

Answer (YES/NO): NO